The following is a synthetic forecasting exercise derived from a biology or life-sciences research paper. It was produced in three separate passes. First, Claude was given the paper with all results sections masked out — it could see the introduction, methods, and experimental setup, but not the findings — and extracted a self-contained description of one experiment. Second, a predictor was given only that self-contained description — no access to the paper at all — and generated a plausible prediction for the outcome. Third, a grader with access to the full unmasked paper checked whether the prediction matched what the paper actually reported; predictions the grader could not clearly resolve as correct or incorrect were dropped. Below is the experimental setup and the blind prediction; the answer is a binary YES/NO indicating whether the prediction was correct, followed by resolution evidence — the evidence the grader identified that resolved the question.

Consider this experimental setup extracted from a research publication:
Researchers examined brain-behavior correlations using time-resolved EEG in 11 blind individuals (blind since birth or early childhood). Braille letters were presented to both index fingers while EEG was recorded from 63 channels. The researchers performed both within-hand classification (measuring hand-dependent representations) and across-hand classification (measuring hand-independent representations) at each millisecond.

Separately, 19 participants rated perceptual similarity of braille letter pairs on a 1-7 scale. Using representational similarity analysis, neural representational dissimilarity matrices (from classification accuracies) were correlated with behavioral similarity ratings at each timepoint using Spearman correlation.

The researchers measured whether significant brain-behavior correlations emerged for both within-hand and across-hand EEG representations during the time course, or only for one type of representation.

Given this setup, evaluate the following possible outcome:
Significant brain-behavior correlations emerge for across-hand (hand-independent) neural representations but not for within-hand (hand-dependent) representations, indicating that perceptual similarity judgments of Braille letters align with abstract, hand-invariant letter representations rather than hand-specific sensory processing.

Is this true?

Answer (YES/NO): NO